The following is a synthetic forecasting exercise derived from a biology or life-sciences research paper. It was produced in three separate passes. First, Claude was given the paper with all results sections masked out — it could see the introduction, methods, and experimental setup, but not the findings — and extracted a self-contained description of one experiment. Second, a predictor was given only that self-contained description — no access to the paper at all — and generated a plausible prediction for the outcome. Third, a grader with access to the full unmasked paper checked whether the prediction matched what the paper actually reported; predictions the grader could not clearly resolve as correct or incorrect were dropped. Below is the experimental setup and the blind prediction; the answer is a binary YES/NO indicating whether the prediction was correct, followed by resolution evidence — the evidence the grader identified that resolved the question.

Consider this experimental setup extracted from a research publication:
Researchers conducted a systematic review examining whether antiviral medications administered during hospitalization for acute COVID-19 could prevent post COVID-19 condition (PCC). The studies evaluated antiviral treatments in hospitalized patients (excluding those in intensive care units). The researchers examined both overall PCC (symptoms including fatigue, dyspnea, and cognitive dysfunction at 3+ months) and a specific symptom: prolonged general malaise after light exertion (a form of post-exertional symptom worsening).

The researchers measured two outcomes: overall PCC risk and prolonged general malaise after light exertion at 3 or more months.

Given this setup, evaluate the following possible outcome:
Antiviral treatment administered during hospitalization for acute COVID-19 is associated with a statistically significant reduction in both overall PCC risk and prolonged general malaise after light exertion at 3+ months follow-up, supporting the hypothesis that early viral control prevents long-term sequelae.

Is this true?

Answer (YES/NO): NO